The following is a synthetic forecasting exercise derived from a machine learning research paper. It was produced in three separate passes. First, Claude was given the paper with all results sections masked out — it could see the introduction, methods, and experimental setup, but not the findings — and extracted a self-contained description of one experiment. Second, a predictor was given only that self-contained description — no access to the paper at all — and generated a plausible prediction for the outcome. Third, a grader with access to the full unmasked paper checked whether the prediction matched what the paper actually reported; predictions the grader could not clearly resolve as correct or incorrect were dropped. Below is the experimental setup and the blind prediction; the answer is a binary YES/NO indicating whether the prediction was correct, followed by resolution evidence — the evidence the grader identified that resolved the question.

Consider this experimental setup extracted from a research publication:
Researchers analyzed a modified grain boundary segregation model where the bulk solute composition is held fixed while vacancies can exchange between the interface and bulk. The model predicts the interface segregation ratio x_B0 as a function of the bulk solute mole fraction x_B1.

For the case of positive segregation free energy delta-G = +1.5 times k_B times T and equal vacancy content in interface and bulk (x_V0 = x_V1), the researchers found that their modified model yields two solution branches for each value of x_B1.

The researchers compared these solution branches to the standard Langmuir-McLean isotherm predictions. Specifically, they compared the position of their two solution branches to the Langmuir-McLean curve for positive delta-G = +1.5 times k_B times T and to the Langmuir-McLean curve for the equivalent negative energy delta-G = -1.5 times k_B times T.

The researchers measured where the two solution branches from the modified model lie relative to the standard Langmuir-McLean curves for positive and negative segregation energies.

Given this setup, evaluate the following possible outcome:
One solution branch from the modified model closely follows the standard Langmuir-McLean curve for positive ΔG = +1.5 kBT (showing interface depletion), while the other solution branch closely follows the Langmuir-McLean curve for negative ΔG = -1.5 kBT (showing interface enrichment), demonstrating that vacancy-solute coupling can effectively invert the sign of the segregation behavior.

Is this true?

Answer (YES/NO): NO